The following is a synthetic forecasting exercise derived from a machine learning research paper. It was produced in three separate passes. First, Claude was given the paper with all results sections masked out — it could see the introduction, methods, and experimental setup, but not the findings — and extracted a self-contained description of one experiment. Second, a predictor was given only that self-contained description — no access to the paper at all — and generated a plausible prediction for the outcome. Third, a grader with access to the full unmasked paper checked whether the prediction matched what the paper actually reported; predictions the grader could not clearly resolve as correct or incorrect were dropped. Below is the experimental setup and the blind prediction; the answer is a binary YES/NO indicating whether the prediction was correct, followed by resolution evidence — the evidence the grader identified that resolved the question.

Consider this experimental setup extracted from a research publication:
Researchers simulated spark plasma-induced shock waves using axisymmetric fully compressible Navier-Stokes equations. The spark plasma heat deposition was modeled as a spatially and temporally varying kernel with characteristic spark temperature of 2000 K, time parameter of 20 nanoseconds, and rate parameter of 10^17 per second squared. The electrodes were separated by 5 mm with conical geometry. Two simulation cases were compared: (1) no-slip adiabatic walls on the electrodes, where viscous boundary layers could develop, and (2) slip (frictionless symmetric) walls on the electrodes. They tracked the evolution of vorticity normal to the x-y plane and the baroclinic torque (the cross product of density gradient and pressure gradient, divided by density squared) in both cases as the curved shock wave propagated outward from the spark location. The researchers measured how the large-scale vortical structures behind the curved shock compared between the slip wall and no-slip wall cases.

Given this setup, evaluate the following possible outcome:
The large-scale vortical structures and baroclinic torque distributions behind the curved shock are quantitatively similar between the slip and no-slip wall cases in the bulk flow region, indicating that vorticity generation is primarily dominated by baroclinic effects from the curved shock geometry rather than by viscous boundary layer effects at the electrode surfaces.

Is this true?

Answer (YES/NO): YES